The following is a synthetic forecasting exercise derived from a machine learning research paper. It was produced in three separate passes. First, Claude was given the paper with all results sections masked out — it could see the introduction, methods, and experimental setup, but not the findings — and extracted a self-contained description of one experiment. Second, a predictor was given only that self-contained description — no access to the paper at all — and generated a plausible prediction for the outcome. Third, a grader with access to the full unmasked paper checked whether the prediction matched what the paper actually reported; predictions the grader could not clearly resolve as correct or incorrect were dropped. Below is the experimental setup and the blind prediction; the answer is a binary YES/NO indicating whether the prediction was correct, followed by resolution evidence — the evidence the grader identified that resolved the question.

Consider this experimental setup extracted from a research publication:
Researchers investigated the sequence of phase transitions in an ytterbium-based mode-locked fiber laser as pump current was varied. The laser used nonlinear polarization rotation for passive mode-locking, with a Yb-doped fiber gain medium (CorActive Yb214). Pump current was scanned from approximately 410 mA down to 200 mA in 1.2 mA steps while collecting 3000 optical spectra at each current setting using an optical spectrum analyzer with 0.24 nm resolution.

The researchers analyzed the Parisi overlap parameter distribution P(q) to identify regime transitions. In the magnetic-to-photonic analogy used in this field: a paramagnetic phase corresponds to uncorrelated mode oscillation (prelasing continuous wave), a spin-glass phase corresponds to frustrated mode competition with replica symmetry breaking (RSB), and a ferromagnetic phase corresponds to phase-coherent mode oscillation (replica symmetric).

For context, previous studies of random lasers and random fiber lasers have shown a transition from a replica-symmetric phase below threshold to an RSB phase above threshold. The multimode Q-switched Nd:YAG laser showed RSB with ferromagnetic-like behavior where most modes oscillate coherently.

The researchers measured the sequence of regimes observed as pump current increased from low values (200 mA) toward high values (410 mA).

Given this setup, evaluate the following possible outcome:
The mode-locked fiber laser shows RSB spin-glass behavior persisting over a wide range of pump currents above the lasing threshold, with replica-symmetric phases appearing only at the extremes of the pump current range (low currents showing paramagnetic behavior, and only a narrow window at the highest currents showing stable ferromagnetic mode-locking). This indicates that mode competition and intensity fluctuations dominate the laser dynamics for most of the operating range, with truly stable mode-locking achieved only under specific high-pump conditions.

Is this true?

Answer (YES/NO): NO